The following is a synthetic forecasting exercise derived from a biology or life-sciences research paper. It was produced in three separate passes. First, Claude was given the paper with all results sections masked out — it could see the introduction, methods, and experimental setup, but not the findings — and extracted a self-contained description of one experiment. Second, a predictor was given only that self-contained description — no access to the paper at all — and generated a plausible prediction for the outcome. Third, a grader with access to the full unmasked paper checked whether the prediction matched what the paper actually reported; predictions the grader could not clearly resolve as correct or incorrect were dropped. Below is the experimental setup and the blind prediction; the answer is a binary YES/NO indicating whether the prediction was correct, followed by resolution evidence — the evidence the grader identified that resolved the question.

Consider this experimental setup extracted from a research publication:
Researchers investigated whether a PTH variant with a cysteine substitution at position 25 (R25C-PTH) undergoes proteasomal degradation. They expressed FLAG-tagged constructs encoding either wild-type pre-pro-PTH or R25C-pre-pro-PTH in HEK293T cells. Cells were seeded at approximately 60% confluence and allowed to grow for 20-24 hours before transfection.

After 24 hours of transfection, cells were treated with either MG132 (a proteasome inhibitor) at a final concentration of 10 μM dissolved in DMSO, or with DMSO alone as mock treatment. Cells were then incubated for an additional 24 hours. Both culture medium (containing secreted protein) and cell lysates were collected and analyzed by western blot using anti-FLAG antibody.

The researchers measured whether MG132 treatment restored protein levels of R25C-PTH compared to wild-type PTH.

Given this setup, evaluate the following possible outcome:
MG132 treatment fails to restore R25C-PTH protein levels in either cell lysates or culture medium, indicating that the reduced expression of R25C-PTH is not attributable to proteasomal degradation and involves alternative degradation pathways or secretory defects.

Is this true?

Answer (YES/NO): NO